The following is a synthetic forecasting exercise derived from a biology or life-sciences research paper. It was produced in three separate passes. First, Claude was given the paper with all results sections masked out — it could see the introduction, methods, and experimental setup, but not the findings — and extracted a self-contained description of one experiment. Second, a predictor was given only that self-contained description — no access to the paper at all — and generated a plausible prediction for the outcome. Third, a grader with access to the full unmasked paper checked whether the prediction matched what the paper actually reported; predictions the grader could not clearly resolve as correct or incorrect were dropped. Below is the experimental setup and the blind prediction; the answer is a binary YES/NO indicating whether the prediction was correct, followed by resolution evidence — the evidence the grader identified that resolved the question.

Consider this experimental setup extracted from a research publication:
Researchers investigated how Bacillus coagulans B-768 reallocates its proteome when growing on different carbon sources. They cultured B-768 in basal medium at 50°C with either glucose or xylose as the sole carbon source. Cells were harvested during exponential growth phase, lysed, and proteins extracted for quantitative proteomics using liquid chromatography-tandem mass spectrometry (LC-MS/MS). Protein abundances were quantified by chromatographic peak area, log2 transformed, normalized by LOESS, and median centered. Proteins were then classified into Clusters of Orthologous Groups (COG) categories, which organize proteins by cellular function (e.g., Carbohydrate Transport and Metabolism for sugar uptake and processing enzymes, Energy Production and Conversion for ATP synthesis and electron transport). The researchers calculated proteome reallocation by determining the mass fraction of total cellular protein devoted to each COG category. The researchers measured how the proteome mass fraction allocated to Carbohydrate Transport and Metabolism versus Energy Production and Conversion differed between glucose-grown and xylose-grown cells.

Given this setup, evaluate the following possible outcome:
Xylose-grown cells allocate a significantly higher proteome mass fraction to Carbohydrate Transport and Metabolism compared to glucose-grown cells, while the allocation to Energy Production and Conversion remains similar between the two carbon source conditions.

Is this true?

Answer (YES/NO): NO